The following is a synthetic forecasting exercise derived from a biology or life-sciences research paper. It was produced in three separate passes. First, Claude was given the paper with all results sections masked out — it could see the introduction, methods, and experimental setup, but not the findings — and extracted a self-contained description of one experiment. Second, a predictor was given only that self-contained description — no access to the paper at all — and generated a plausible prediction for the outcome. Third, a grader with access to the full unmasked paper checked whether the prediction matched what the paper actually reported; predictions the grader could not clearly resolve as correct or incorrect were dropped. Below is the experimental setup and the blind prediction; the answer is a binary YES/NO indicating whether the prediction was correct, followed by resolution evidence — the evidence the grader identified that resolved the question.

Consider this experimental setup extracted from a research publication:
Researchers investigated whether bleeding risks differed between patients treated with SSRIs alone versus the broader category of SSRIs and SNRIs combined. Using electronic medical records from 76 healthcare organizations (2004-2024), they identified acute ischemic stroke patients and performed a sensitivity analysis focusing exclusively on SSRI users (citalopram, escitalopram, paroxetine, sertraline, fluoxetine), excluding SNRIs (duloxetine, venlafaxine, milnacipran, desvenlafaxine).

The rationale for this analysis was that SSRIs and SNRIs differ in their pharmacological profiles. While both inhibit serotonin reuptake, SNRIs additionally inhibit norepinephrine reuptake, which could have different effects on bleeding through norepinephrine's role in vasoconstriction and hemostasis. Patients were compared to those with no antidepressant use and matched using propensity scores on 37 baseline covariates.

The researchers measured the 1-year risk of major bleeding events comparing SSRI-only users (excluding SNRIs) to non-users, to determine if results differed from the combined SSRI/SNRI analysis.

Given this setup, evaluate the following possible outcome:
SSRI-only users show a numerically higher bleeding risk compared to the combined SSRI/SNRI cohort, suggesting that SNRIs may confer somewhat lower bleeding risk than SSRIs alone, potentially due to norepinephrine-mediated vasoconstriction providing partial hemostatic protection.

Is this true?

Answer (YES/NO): NO